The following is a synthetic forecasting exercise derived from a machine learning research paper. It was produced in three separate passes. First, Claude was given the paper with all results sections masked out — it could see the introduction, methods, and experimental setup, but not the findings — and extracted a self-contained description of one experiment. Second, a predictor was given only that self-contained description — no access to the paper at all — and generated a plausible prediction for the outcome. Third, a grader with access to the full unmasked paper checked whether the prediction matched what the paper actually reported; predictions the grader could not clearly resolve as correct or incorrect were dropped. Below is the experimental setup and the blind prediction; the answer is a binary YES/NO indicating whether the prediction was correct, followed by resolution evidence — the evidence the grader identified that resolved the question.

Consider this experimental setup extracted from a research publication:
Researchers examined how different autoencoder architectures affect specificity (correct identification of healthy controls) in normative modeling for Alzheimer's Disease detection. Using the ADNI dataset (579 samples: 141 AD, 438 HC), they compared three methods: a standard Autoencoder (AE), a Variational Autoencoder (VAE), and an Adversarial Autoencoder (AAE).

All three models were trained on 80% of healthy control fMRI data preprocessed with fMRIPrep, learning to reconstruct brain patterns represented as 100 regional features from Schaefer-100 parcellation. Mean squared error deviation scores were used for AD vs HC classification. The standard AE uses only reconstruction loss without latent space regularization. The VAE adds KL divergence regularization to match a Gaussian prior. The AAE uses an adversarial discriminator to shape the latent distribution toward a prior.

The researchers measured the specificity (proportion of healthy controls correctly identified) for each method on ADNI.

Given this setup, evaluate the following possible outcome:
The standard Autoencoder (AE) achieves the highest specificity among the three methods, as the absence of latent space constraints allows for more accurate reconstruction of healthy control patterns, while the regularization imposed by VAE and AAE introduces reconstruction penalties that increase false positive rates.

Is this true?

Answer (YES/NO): NO